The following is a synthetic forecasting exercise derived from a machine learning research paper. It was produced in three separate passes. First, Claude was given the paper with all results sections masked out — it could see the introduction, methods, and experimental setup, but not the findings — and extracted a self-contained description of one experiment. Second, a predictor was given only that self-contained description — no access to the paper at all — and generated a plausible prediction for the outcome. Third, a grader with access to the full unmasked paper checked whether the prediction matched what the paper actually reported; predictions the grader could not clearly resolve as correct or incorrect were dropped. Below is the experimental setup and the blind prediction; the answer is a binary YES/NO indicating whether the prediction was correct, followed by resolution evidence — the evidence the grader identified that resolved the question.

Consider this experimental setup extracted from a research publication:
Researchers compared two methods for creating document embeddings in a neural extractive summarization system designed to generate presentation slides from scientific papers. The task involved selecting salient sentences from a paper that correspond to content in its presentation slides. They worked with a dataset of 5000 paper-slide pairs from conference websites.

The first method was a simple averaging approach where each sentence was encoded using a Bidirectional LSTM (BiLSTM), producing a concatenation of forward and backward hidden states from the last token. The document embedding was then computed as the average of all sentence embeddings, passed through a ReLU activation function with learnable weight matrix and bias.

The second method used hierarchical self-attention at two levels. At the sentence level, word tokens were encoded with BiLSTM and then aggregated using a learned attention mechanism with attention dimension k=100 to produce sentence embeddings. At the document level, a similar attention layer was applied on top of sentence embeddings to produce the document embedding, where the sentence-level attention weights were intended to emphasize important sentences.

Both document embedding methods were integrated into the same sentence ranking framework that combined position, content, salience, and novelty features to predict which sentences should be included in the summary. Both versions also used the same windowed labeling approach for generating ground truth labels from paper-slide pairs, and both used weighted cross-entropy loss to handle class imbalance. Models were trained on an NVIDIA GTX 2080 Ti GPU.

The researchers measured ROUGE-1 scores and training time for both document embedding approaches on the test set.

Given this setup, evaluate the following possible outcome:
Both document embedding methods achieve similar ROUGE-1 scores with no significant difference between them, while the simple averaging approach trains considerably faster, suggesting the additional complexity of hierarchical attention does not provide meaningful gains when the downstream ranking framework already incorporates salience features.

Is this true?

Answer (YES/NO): NO